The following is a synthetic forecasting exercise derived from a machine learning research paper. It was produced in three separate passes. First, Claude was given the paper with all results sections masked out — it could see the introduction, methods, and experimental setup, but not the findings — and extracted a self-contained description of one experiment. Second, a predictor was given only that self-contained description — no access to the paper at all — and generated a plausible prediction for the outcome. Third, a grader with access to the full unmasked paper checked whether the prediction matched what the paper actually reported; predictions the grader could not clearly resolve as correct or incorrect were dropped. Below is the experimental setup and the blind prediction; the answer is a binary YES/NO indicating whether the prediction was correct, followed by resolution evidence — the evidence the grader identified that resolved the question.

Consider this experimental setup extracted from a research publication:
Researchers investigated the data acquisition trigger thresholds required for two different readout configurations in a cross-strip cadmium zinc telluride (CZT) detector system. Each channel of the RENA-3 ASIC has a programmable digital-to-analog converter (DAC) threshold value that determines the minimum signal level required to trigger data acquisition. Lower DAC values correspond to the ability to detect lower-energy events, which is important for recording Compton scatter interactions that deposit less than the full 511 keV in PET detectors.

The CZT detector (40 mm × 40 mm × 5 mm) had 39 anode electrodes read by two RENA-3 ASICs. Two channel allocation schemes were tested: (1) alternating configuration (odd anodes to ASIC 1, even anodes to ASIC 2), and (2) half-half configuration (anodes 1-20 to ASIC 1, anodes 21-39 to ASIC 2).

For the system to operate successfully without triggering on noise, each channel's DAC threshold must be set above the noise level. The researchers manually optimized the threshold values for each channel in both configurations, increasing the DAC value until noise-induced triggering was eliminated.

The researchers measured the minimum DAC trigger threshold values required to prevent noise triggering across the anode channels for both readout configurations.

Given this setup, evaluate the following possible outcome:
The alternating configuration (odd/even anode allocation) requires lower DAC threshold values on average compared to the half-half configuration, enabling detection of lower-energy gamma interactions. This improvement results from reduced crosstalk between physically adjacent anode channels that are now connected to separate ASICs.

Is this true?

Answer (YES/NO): NO